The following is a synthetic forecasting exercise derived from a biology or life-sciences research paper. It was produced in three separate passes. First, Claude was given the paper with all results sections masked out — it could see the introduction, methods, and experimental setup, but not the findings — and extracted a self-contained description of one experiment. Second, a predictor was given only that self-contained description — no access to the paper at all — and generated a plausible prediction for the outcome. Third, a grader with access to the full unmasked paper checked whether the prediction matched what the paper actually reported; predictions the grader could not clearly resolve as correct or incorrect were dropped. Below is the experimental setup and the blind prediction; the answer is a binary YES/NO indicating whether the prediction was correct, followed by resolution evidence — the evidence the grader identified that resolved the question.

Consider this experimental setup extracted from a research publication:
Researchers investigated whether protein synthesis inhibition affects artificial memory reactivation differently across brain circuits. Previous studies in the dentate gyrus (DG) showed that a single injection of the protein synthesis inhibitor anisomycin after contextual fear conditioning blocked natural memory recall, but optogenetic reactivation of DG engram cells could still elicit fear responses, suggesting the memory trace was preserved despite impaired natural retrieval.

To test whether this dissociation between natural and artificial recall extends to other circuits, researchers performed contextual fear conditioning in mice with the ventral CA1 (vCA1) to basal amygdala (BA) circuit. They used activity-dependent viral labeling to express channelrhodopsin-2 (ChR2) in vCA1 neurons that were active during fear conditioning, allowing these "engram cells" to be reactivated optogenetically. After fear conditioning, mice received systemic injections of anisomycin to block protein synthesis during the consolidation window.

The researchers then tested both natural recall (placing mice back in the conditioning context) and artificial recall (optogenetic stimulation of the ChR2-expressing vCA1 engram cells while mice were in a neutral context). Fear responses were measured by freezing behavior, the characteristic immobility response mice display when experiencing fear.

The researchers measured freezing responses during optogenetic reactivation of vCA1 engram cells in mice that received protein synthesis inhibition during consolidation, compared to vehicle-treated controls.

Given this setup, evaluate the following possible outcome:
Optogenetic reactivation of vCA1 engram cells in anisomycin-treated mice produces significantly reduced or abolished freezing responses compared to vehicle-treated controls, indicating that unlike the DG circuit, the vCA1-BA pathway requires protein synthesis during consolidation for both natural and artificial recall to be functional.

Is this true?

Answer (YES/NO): NO